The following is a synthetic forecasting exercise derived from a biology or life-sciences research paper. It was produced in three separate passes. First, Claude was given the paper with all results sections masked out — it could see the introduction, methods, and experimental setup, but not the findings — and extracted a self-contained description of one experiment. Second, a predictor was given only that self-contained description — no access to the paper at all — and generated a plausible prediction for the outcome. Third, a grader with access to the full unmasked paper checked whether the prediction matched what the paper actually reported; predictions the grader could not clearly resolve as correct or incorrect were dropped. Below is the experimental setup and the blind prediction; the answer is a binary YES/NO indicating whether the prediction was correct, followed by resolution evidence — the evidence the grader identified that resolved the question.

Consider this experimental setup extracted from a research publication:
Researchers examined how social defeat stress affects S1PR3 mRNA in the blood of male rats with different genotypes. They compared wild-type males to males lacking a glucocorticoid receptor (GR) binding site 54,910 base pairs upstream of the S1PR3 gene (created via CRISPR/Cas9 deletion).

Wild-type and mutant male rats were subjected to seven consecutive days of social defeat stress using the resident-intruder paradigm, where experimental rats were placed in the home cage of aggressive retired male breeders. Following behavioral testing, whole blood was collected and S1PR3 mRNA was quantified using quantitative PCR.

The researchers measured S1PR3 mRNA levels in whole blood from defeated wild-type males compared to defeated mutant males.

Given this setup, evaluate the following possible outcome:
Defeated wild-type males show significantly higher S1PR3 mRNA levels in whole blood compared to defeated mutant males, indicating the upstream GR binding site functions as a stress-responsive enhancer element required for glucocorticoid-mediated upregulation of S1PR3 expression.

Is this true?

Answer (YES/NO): YES